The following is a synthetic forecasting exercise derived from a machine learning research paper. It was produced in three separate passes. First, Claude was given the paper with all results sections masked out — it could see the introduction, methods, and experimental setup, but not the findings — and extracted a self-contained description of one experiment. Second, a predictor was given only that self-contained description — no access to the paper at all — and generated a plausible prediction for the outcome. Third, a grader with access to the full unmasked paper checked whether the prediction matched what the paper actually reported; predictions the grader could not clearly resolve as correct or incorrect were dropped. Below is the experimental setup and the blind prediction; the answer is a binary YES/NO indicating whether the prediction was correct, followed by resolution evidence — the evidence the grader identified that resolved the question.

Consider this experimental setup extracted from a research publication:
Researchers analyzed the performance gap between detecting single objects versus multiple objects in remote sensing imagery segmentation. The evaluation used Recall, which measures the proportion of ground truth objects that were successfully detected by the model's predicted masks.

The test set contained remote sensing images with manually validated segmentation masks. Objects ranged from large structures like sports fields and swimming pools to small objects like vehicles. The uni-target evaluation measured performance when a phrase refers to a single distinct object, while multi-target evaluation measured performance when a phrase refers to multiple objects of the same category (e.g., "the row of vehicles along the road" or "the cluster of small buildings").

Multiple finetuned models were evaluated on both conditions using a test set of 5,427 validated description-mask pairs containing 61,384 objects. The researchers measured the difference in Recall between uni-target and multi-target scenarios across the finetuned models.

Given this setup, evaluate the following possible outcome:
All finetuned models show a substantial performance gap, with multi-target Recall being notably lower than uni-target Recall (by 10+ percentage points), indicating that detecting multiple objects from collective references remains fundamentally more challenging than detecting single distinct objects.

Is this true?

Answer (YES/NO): YES